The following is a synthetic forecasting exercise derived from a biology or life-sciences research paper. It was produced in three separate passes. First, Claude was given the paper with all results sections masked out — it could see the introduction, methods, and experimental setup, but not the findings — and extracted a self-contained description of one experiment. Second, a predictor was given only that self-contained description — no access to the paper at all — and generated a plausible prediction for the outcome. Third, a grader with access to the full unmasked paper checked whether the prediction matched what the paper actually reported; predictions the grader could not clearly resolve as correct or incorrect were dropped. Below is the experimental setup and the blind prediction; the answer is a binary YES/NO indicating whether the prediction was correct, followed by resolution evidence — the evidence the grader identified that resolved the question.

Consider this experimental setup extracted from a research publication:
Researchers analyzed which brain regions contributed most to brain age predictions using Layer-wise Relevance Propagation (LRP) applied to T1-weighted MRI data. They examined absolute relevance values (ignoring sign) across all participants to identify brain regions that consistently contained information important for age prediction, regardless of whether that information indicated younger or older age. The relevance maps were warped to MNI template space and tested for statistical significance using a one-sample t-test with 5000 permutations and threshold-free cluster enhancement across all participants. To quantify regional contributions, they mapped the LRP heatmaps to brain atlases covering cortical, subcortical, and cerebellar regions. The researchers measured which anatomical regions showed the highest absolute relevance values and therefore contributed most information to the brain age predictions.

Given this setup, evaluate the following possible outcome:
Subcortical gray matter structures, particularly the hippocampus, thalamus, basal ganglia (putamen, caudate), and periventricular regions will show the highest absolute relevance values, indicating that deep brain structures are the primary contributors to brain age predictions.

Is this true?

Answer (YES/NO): NO